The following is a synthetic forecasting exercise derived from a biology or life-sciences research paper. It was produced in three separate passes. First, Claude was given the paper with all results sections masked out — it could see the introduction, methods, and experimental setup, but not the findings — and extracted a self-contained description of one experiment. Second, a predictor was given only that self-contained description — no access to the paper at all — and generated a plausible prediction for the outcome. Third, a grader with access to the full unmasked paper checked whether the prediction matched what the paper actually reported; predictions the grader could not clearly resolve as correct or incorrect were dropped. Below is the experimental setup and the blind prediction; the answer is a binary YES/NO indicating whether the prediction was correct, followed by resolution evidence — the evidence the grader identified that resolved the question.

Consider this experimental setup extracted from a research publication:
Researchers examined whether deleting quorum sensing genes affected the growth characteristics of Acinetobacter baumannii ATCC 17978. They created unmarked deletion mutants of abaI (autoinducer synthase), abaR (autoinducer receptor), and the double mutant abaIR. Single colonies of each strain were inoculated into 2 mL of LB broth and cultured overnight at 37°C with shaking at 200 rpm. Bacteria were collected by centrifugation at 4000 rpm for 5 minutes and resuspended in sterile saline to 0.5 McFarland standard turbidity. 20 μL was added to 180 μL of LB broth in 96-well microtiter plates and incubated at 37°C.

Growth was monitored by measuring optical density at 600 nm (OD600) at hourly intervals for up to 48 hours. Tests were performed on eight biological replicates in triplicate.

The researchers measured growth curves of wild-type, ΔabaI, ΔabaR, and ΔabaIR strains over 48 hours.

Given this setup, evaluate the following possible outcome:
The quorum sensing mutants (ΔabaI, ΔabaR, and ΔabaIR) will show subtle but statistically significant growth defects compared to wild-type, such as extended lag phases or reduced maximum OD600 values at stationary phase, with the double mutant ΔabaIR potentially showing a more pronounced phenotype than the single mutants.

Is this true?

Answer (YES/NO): NO